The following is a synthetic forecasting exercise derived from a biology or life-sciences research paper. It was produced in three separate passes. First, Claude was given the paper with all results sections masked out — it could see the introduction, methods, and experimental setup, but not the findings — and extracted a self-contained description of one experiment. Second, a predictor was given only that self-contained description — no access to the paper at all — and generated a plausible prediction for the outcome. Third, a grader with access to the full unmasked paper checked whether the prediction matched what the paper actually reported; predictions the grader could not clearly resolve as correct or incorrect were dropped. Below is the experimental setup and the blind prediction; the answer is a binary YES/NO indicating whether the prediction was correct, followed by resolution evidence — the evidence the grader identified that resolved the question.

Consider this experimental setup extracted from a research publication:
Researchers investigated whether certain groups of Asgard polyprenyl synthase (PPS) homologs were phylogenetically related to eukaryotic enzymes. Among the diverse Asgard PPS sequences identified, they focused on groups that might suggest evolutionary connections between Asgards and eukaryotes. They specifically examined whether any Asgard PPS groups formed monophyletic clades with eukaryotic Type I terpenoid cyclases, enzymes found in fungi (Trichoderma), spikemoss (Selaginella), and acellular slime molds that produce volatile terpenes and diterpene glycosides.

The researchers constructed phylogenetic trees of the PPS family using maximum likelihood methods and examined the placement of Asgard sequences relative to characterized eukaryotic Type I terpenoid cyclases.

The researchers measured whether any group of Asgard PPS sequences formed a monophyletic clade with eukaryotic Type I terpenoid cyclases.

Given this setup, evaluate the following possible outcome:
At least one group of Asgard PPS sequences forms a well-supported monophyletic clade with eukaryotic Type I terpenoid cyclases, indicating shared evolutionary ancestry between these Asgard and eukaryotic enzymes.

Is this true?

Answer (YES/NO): YES